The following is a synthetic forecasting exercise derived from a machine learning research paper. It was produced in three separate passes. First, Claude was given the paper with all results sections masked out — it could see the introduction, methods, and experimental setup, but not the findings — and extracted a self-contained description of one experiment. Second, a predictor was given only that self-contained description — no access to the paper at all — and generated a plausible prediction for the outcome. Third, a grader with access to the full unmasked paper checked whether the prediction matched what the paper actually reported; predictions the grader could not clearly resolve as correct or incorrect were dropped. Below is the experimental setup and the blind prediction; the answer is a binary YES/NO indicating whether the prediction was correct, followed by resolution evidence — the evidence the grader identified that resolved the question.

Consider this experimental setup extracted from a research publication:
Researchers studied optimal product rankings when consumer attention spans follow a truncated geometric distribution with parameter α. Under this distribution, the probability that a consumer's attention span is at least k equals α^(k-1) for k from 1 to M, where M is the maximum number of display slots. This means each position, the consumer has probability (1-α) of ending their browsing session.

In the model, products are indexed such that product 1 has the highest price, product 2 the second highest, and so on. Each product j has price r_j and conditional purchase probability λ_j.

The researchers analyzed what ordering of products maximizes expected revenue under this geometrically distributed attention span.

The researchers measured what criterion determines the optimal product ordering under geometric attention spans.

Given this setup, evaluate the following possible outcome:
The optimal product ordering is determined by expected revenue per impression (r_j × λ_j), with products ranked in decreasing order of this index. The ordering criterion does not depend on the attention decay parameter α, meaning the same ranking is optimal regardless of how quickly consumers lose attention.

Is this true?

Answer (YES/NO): NO